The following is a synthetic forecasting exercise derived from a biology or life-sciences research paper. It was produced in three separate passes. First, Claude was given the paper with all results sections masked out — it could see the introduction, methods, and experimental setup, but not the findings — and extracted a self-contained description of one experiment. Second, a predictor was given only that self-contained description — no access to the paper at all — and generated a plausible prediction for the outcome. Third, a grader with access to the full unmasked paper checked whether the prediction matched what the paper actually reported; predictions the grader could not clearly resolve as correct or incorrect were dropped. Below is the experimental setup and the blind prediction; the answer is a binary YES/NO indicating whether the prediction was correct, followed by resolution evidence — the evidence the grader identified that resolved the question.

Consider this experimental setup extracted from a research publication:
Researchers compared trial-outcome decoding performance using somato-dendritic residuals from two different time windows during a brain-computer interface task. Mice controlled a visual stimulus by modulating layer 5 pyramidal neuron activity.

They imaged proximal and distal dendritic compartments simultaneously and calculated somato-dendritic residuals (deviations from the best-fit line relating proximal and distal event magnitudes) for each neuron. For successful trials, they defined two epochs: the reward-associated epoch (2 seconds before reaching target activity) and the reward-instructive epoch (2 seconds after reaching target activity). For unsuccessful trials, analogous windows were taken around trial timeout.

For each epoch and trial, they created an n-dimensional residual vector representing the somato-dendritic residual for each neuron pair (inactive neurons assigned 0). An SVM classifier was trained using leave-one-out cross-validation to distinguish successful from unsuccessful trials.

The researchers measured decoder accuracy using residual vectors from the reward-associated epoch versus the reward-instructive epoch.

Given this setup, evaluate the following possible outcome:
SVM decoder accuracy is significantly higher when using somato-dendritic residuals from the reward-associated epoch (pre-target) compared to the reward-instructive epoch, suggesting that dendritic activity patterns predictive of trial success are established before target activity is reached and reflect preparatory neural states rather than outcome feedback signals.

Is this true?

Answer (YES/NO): NO